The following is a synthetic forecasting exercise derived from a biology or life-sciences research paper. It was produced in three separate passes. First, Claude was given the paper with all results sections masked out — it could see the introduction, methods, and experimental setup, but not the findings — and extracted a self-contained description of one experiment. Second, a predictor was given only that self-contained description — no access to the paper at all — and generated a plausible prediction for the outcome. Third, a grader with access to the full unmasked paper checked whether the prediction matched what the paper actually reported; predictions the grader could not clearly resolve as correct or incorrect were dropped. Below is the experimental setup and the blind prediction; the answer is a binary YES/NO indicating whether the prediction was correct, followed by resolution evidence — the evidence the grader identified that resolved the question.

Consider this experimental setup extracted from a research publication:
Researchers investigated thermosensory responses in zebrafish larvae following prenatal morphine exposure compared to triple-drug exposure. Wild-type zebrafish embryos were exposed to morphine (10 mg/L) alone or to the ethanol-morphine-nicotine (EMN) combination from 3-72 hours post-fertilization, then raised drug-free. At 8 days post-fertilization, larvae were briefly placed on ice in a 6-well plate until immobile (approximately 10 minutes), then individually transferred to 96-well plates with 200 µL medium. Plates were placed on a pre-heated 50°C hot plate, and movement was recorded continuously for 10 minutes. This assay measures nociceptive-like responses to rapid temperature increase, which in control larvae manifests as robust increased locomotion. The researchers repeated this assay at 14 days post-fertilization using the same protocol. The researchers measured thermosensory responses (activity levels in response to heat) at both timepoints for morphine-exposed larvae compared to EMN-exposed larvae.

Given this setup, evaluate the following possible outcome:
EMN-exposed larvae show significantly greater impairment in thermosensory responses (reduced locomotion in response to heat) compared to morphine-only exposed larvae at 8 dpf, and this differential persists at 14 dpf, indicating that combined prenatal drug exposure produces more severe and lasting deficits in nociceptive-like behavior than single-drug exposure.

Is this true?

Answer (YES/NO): NO